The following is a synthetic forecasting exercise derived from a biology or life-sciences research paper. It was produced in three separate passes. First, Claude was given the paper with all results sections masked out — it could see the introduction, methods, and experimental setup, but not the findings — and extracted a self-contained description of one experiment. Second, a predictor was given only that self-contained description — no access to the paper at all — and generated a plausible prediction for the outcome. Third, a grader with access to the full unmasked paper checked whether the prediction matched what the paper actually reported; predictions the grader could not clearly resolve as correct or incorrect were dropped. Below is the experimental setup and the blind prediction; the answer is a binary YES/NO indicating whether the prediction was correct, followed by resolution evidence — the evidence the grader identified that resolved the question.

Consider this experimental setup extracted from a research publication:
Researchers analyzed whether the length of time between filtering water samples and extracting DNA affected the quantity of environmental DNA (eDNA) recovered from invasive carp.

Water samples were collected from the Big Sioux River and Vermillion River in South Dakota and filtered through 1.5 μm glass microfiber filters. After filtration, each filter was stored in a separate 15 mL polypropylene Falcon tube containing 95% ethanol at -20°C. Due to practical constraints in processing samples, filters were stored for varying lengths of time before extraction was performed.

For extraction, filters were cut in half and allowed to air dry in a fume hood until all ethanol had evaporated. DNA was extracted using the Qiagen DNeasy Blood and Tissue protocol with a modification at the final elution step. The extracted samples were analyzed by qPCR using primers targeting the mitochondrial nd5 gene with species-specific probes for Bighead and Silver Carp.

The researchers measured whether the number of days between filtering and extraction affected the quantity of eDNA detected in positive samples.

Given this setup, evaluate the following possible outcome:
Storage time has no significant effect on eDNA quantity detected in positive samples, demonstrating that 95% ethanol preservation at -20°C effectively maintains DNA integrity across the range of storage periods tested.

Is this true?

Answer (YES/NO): YES